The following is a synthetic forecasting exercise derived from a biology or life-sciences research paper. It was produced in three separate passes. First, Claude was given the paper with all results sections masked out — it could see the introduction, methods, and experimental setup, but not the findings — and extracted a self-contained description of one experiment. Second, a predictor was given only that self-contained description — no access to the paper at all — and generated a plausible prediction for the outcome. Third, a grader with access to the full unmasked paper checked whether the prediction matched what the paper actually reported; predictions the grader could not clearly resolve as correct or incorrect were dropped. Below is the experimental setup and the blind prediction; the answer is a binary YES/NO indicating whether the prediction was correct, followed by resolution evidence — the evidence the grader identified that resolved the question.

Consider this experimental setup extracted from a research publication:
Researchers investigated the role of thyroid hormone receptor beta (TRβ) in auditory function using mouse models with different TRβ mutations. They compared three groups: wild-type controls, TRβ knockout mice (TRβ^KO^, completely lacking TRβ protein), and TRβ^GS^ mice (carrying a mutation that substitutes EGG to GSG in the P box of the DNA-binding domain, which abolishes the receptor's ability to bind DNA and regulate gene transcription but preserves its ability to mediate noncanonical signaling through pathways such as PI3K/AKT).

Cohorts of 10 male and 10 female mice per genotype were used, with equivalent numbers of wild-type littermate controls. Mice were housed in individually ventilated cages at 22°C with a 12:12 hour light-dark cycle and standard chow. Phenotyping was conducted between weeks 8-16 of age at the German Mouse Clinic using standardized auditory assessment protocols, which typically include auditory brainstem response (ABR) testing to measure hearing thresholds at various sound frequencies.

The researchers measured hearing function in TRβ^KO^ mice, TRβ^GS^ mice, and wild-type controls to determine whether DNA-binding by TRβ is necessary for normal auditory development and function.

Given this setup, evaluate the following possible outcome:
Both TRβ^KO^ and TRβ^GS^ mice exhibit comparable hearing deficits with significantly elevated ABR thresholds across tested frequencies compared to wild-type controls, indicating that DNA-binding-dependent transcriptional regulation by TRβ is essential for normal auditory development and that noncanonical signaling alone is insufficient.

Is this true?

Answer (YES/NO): YES